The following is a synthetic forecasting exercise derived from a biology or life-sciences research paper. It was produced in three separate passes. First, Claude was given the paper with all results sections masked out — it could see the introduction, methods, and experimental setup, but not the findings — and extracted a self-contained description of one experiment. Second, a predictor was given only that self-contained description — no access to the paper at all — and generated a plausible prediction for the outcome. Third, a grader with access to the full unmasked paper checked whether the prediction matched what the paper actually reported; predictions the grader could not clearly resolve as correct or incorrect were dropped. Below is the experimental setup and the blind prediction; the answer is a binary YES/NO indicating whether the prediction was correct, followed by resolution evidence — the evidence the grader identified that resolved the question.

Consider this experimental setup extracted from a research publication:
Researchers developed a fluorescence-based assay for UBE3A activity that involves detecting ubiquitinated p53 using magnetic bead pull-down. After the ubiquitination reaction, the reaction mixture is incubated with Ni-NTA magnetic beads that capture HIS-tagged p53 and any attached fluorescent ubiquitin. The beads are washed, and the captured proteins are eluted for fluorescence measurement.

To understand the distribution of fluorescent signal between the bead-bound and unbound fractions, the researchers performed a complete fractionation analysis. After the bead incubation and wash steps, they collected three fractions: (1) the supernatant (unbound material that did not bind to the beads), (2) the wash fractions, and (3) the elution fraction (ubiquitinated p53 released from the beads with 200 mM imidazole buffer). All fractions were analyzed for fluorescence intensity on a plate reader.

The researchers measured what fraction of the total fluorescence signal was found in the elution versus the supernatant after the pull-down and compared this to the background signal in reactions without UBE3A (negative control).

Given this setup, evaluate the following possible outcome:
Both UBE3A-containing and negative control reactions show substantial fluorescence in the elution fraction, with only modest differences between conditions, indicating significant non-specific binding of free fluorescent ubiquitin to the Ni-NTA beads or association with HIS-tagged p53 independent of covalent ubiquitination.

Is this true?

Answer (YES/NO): NO